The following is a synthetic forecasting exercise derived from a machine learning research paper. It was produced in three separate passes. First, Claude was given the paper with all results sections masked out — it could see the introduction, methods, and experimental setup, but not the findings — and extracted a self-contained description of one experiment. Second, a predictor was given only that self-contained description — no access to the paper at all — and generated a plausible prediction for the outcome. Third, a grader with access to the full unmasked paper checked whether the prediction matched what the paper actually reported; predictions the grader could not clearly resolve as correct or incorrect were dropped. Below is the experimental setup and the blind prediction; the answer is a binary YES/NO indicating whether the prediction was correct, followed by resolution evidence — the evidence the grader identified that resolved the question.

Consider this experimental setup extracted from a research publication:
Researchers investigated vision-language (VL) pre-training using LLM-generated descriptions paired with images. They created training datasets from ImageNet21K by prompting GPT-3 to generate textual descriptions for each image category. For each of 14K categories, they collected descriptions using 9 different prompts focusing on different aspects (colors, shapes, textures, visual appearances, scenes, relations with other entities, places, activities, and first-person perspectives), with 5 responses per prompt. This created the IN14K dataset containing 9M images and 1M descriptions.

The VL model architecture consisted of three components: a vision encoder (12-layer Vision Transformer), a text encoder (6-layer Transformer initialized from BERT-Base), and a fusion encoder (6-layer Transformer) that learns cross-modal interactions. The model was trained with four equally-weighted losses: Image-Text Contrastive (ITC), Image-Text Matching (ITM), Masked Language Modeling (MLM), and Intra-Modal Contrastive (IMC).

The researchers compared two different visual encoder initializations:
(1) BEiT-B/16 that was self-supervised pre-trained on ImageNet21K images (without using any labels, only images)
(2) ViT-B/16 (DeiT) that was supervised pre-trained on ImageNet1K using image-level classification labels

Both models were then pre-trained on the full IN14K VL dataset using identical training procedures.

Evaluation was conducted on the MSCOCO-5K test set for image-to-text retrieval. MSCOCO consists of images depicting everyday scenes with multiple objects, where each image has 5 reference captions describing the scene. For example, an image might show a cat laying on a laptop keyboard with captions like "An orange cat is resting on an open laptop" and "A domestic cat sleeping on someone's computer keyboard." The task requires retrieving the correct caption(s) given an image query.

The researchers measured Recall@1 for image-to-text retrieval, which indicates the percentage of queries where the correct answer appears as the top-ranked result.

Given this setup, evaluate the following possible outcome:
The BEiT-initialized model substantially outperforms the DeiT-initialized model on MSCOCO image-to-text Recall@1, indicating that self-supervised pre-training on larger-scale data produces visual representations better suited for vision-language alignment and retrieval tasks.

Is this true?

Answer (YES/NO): NO